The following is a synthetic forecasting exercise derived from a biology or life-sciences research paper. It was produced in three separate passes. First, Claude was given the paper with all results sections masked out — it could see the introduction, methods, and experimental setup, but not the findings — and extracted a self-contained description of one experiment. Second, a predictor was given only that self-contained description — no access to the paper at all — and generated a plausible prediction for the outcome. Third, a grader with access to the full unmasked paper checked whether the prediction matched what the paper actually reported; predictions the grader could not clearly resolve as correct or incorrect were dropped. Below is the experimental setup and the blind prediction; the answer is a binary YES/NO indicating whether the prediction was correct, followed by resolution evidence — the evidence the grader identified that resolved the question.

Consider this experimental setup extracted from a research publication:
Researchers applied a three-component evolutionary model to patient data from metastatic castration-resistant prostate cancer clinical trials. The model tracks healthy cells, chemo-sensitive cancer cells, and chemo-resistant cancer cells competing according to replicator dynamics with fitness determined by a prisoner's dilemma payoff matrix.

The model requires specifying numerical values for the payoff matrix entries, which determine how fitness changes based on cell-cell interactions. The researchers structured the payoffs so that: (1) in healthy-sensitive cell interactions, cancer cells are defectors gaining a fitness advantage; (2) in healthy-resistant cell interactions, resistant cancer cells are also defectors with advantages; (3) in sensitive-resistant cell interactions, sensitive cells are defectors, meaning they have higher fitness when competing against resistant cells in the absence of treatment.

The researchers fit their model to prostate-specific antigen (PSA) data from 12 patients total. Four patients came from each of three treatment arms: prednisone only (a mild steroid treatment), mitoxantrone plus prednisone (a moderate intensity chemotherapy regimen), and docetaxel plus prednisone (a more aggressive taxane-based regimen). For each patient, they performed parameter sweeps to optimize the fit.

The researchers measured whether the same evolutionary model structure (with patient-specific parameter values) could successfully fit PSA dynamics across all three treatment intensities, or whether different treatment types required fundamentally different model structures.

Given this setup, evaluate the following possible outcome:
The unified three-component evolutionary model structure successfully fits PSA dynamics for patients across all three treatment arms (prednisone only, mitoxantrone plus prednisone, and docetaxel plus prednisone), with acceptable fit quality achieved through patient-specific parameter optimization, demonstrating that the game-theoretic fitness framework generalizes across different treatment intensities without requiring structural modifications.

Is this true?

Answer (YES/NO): YES